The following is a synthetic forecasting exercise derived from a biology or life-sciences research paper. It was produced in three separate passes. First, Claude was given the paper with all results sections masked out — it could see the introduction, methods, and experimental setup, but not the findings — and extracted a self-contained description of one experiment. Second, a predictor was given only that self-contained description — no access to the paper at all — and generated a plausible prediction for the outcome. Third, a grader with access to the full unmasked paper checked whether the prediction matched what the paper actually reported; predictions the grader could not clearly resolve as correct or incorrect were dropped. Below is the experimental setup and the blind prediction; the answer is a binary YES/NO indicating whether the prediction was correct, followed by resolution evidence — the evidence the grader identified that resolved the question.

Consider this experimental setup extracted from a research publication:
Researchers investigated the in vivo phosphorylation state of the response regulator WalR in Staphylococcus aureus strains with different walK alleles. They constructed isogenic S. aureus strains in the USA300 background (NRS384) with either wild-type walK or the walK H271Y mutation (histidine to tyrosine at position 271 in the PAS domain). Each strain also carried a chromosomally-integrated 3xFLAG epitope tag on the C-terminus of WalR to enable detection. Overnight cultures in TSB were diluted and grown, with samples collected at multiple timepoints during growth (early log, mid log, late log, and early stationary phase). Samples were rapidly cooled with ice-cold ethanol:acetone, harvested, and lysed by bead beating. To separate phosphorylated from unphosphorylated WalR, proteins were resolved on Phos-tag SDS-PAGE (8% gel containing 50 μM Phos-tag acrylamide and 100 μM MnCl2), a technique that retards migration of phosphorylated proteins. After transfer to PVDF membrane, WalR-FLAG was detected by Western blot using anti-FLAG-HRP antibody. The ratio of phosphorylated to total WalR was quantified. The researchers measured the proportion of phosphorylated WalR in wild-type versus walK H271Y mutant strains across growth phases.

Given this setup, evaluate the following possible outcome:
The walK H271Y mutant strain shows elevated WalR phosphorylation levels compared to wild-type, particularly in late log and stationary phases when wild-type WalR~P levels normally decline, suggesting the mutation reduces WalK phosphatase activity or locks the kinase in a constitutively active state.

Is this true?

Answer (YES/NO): YES